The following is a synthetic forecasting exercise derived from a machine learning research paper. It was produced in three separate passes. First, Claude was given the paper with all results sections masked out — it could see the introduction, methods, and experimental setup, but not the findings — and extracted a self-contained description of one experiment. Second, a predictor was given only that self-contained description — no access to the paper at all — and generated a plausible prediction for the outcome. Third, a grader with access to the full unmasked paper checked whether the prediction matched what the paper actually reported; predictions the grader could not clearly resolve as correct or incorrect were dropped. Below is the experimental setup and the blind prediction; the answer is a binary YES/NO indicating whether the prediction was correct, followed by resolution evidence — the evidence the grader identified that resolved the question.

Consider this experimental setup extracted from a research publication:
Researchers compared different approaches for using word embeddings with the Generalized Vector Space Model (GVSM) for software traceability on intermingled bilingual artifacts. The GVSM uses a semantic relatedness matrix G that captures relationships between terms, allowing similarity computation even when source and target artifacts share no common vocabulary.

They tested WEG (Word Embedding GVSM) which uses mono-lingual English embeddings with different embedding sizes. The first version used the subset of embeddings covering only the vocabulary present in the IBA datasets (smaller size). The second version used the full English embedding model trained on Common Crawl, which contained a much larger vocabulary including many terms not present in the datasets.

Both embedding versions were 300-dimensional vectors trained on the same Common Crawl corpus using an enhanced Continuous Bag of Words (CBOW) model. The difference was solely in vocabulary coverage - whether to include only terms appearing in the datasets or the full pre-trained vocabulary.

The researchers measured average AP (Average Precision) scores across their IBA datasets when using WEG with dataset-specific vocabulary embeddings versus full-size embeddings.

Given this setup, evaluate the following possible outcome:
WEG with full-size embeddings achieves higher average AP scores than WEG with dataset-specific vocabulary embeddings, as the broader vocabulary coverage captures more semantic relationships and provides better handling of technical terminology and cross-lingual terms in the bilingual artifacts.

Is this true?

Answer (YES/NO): NO